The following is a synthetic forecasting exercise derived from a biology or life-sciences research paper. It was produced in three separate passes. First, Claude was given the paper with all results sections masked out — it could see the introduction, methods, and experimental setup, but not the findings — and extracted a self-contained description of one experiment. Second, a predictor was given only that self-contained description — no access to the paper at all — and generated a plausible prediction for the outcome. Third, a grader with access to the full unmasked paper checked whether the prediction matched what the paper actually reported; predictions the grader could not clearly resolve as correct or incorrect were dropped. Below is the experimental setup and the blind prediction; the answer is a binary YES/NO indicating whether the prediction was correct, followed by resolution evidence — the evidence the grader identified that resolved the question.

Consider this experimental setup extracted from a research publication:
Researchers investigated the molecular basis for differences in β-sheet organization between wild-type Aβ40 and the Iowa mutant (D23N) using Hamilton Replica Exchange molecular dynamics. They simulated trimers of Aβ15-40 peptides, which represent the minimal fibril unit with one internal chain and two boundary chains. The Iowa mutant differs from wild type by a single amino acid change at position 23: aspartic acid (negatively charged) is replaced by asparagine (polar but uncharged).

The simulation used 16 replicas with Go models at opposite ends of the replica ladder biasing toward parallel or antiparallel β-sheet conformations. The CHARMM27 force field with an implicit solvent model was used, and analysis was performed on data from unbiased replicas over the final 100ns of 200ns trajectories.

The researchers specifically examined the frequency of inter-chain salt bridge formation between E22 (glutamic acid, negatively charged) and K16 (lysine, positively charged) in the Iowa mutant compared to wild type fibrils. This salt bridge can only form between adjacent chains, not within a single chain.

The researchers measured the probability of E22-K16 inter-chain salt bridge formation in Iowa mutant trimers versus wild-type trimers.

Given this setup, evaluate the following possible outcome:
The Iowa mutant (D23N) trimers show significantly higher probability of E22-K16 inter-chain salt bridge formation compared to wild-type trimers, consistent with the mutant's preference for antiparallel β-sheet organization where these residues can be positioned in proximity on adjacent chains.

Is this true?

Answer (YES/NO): YES